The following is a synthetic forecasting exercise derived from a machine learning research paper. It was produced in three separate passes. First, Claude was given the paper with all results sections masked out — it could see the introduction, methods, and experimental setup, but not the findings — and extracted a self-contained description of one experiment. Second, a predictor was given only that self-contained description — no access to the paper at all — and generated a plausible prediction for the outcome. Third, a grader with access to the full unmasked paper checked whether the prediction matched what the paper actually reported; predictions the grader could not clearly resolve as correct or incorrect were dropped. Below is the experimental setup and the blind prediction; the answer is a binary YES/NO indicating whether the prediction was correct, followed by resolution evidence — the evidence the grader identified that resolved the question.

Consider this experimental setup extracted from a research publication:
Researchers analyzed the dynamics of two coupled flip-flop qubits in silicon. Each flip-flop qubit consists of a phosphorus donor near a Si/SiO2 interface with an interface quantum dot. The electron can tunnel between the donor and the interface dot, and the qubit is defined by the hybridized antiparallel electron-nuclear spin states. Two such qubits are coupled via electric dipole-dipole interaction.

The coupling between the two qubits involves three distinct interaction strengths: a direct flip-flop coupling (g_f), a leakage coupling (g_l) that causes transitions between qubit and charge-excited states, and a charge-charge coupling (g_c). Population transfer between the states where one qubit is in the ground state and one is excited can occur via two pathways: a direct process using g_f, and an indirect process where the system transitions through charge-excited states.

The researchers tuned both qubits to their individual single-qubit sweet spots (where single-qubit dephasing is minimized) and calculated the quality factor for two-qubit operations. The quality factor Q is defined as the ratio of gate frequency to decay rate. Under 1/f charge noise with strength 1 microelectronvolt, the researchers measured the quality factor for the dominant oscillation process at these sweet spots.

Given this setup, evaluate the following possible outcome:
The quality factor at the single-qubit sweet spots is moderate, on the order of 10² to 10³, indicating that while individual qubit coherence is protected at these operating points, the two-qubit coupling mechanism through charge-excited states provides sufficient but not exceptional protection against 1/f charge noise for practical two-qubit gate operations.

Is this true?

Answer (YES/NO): NO